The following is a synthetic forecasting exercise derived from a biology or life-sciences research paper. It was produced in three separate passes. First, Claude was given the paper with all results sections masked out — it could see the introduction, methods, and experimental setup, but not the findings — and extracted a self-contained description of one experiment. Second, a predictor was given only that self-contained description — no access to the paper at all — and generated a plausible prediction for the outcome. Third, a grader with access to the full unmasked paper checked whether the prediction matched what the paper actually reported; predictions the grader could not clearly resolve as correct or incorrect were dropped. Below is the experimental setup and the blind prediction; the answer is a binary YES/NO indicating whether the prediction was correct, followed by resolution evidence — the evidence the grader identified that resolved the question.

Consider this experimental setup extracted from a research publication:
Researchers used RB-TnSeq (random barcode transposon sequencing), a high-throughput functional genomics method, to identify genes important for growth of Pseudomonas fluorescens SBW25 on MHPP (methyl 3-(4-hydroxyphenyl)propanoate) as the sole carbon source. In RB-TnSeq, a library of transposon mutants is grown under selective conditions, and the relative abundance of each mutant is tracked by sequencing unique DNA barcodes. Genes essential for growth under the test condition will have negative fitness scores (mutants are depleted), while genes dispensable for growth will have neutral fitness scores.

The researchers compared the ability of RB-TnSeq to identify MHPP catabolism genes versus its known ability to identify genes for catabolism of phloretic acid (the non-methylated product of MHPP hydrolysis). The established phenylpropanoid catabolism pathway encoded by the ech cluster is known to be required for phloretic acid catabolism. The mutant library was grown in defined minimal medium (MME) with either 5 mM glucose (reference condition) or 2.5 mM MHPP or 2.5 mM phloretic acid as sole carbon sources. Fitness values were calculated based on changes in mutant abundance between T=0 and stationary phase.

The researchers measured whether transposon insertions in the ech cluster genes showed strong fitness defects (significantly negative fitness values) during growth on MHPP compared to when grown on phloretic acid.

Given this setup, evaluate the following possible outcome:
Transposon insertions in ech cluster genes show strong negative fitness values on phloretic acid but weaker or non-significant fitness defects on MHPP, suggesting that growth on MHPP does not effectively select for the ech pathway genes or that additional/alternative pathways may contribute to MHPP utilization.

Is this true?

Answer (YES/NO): NO